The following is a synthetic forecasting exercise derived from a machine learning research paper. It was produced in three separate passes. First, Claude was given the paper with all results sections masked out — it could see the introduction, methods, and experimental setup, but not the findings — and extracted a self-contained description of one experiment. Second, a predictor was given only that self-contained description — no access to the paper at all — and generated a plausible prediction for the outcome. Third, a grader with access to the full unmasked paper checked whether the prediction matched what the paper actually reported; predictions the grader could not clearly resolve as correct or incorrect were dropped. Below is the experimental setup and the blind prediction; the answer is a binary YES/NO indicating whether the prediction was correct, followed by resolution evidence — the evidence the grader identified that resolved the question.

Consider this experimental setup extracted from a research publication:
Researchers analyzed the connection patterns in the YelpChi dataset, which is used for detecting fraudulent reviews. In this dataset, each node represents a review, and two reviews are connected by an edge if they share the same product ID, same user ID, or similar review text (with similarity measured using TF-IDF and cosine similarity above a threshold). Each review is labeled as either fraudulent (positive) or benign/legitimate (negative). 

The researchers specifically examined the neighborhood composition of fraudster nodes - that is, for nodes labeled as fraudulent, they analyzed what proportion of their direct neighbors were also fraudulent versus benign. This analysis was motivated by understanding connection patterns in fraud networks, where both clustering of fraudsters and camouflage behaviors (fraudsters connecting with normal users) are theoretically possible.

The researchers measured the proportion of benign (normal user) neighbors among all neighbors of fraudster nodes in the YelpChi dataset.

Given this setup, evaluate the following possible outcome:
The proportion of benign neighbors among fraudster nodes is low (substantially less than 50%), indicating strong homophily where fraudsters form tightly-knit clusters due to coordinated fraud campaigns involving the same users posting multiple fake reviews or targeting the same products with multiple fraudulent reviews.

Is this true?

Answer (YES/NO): NO